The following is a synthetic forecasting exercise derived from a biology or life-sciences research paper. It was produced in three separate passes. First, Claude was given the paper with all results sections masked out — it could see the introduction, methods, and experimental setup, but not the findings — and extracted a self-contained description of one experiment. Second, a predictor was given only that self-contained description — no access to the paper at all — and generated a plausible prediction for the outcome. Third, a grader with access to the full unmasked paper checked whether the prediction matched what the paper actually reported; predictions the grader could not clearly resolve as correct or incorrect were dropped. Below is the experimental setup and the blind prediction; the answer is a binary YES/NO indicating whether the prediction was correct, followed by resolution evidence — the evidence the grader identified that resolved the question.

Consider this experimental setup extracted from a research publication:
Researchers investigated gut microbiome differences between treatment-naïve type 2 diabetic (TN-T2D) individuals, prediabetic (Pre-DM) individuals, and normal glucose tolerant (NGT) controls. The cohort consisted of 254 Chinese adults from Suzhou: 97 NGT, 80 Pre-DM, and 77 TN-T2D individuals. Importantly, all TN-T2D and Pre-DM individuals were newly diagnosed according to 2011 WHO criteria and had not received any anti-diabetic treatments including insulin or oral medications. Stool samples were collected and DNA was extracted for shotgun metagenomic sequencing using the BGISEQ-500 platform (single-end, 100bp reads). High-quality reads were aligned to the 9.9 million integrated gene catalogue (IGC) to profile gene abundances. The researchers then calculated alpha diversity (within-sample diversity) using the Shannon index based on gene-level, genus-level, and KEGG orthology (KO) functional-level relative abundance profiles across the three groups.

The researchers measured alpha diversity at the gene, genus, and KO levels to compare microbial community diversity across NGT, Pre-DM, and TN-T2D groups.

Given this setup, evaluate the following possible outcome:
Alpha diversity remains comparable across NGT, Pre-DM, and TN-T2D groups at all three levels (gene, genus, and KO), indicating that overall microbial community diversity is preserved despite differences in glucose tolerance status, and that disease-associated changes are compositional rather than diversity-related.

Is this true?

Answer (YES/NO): YES